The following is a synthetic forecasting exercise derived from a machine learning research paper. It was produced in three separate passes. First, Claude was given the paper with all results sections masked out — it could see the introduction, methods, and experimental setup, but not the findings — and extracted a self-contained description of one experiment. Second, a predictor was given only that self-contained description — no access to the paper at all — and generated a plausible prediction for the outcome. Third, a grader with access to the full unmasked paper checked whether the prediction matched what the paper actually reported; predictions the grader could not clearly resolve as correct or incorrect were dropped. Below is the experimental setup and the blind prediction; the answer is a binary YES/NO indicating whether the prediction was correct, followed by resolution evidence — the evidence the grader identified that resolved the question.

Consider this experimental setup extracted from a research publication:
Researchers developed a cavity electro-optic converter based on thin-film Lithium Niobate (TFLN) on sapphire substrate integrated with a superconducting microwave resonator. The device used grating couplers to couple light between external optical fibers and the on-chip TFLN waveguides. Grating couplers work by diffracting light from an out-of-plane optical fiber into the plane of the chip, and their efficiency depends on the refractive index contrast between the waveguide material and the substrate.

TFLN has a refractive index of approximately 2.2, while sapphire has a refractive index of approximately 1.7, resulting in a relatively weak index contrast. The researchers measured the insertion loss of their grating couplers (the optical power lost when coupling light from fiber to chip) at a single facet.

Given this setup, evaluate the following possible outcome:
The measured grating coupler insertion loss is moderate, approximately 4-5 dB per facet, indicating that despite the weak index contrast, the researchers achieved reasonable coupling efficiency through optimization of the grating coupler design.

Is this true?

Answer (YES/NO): NO